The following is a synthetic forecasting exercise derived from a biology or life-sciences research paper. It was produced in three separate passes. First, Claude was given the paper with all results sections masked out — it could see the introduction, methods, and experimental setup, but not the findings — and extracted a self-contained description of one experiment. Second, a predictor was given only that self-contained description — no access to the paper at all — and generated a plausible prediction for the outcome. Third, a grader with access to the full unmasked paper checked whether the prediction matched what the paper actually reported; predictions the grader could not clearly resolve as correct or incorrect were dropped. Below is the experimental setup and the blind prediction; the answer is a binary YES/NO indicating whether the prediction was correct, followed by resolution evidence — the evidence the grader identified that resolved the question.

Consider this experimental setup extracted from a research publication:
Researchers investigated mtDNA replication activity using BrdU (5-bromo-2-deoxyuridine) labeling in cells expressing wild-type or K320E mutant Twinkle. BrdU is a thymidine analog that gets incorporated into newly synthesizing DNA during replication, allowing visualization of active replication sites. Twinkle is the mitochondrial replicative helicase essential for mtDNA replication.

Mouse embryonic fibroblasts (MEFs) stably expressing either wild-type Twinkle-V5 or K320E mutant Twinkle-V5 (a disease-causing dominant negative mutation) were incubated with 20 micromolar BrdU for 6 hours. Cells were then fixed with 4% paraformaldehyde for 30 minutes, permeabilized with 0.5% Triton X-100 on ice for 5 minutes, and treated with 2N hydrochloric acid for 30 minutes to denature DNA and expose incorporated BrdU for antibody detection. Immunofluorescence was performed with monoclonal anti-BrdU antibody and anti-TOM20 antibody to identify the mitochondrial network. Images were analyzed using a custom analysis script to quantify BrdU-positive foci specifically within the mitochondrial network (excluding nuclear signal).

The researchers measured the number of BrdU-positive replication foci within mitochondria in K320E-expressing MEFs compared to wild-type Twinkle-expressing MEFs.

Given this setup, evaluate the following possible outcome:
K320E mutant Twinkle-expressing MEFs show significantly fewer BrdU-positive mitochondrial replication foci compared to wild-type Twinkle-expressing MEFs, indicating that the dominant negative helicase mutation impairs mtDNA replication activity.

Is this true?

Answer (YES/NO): NO